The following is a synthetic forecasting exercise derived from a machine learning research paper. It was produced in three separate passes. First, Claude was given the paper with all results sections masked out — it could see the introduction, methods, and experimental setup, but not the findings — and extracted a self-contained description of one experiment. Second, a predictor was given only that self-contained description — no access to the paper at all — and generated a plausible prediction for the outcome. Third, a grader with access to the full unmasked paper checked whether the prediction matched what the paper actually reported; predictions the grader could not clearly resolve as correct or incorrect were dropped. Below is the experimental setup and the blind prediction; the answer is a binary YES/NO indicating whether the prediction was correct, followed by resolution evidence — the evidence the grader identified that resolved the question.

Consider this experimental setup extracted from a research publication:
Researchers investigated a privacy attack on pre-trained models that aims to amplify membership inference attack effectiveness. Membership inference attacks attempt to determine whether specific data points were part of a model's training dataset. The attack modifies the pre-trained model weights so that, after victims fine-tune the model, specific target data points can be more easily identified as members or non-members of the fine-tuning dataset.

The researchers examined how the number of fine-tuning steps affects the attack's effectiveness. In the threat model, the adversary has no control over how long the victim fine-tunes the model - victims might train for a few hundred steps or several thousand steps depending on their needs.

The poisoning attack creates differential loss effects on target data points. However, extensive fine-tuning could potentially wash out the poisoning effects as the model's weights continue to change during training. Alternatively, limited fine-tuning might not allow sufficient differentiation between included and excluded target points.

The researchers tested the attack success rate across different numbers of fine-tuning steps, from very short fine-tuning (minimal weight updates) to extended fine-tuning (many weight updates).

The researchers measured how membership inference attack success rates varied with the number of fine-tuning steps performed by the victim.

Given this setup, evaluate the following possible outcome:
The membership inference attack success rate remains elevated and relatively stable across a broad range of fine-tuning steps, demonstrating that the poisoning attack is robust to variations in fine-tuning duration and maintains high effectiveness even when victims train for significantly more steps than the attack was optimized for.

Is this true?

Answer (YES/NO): YES